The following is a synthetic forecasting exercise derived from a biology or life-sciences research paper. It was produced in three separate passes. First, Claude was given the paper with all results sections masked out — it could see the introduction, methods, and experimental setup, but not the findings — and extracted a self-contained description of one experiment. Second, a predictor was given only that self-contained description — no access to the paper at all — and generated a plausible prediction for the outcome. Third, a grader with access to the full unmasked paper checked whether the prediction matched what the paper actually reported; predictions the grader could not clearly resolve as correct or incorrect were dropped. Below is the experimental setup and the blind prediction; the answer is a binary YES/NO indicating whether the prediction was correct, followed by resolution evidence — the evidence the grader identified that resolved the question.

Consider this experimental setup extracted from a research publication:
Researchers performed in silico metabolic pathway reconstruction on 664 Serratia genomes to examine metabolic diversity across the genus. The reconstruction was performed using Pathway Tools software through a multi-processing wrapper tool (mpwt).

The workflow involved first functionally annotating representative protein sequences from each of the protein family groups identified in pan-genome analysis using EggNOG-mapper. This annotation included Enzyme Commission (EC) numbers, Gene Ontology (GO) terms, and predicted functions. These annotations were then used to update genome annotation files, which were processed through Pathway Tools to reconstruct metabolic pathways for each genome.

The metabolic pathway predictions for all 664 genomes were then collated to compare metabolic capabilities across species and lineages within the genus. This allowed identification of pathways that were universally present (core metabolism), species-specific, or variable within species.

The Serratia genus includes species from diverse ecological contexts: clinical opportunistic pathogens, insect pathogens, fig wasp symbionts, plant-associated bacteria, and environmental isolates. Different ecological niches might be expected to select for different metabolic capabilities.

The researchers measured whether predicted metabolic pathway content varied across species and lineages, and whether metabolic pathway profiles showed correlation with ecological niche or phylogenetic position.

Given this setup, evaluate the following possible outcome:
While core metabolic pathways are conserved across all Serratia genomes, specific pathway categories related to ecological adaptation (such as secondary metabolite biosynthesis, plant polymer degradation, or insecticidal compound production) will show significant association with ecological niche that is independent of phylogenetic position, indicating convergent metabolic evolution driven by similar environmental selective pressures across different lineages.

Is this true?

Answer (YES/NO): NO